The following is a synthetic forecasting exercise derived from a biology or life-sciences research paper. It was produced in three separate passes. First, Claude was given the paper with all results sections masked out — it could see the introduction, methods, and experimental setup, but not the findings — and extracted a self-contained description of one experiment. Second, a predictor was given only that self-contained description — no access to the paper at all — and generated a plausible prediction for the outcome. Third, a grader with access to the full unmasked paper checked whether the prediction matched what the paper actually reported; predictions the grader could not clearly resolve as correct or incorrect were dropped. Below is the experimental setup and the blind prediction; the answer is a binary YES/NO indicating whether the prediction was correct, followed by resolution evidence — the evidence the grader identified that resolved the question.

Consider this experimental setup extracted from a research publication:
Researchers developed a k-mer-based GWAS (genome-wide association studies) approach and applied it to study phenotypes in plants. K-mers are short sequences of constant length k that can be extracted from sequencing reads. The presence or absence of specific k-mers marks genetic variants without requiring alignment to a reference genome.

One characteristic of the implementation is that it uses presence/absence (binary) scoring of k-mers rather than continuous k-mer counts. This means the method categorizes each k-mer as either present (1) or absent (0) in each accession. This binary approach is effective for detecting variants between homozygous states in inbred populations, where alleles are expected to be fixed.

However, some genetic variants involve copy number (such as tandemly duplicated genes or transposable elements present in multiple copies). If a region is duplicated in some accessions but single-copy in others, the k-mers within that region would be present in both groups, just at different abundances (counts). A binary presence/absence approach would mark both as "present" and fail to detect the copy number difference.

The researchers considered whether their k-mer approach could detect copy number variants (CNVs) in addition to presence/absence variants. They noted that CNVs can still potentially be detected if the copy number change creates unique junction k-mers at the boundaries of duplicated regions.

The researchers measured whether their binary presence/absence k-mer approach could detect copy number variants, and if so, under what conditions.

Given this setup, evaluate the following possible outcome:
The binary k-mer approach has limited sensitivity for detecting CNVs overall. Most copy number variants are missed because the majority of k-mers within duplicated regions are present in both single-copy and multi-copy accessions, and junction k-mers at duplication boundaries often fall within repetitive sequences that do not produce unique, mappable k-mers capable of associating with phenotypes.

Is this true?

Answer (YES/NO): NO